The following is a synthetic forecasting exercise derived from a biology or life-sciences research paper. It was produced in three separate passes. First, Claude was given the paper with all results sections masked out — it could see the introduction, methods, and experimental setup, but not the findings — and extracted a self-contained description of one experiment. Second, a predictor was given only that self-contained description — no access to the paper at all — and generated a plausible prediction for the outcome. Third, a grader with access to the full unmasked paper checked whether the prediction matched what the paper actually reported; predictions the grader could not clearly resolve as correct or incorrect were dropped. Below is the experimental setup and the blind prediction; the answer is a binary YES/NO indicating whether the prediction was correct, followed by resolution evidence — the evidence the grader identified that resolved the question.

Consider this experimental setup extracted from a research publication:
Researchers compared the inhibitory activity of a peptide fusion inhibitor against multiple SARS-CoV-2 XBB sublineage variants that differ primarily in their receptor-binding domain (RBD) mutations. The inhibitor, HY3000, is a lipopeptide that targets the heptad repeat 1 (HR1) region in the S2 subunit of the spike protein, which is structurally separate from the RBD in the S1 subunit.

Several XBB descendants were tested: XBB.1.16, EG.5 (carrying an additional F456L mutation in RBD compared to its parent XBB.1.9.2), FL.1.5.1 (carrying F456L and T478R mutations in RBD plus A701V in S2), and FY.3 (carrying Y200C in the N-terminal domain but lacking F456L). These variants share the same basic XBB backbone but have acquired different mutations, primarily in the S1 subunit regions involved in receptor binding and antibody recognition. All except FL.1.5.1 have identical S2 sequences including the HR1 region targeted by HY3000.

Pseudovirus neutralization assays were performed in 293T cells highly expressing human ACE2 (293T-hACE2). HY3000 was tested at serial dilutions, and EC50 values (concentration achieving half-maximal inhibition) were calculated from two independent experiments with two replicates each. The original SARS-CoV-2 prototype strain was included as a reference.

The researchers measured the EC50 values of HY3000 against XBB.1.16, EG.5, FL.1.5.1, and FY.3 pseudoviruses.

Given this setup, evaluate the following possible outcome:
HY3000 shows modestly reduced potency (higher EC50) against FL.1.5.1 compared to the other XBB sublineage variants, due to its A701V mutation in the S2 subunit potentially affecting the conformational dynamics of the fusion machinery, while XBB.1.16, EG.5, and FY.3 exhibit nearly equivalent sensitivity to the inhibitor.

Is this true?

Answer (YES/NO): NO